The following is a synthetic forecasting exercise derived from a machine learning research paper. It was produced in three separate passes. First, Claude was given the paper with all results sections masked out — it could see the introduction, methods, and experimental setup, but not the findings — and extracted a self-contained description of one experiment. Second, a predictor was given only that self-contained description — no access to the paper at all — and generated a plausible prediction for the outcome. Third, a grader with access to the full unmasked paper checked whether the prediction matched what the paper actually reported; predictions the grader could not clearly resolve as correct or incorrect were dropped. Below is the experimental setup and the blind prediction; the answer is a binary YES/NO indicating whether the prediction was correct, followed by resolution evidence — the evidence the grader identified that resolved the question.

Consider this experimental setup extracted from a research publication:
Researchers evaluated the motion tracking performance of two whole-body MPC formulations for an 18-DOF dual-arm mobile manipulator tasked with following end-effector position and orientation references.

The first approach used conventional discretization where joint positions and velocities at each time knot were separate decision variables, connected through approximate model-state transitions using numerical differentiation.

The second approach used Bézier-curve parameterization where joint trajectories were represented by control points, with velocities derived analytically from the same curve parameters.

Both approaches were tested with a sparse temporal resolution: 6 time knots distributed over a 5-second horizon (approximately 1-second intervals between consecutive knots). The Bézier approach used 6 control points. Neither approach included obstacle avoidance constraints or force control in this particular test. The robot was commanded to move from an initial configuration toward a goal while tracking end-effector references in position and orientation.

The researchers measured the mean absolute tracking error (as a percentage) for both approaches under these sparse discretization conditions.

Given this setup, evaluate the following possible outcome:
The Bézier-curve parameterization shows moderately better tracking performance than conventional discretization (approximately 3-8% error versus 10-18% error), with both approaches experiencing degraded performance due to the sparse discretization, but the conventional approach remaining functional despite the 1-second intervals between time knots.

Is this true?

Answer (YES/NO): NO